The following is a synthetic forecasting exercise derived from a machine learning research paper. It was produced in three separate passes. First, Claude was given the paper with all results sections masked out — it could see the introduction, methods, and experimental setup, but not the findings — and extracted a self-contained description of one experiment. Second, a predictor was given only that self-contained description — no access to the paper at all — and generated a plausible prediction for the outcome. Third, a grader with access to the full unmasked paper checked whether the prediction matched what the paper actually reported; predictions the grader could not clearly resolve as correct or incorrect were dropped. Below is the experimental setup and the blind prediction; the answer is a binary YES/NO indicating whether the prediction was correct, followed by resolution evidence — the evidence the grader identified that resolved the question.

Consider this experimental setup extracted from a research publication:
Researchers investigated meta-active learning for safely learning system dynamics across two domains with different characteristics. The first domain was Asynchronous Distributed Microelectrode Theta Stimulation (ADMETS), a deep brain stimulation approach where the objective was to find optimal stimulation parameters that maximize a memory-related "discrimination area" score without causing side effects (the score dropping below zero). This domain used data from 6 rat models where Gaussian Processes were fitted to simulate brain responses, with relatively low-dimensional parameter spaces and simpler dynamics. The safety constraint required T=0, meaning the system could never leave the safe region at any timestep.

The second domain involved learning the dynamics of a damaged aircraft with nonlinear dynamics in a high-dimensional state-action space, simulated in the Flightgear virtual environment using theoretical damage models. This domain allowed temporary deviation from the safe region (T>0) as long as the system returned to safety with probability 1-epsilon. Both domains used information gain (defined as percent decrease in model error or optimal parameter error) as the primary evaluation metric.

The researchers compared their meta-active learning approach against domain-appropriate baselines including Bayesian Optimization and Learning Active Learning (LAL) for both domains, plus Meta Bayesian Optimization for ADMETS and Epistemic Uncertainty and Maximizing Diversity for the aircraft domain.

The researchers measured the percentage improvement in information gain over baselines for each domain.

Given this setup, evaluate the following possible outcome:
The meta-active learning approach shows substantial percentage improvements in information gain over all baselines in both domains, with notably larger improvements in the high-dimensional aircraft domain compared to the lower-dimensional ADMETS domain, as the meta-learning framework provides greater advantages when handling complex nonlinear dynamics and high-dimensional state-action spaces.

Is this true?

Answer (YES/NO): NO